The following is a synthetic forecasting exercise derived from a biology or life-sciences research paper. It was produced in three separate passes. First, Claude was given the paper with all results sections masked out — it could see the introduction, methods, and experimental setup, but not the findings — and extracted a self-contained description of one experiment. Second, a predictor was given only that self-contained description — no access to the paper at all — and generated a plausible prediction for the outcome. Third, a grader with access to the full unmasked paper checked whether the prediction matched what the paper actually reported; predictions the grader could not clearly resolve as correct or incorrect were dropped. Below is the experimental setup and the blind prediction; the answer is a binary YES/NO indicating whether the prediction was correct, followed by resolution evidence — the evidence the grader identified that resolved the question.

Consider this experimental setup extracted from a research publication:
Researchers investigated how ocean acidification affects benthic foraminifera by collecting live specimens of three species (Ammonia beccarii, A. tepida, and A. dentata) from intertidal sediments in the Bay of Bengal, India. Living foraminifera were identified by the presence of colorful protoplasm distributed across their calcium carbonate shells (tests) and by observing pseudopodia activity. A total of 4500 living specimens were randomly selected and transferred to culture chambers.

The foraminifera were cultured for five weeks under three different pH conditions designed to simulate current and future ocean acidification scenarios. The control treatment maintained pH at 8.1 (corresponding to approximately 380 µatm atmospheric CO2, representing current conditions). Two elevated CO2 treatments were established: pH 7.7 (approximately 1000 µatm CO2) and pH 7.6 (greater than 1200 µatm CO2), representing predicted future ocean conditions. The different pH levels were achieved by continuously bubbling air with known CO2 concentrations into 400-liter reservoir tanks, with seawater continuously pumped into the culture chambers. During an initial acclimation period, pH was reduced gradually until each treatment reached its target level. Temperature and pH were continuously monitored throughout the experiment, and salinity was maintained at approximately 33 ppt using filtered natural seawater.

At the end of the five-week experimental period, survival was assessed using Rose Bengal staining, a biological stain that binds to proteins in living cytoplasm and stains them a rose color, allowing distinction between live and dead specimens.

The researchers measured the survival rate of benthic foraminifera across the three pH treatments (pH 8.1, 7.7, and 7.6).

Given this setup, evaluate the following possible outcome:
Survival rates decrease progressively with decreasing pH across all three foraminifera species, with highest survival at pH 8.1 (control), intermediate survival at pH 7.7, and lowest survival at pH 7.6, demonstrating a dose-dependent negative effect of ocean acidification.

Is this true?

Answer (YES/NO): NO